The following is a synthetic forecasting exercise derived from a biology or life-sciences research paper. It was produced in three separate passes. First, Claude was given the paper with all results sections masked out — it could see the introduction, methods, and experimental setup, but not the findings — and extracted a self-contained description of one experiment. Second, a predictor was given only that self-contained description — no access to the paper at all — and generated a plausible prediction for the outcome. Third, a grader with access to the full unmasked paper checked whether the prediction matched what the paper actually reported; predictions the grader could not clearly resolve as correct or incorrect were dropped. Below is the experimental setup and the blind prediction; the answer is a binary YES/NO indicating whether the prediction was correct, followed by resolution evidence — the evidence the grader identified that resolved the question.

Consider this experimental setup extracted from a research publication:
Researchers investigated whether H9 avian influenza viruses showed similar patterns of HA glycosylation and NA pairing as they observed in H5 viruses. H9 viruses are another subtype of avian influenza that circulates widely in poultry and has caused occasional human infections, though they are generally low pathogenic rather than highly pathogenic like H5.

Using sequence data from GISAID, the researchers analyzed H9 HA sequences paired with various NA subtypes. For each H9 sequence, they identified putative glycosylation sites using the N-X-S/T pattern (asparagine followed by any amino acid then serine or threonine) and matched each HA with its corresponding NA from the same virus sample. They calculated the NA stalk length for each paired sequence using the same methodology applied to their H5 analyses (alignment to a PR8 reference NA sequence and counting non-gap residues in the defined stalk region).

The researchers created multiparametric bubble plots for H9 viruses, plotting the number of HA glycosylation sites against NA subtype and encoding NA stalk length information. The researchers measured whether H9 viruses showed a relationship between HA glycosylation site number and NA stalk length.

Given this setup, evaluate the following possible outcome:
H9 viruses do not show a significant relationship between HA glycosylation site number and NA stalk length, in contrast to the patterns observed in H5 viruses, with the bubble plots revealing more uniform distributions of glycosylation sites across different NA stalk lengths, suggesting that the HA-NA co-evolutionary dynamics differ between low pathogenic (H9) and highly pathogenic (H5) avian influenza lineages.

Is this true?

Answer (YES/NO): NO